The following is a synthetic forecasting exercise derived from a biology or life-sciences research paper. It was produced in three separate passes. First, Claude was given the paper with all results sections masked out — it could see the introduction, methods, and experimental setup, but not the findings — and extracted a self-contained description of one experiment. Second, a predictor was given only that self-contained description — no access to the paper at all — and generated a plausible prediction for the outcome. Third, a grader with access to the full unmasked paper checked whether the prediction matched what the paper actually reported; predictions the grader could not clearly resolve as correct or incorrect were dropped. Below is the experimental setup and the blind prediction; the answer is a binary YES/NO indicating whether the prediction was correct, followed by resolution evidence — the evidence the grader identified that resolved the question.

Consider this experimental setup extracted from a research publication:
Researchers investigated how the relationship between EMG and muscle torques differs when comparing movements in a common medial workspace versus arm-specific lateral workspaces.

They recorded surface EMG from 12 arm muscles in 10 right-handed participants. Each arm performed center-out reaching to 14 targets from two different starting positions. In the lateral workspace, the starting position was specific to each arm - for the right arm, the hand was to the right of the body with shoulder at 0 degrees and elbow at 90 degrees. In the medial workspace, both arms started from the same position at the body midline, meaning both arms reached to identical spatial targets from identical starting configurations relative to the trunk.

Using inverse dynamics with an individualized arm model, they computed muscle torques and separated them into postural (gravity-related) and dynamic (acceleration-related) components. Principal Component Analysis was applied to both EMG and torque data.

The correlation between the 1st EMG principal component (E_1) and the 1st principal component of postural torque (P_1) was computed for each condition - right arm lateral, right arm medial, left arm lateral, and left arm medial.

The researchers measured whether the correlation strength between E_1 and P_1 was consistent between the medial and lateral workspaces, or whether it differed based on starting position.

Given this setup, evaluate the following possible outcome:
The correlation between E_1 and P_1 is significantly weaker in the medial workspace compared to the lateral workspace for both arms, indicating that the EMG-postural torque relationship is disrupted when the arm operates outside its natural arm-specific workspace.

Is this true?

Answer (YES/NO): NO